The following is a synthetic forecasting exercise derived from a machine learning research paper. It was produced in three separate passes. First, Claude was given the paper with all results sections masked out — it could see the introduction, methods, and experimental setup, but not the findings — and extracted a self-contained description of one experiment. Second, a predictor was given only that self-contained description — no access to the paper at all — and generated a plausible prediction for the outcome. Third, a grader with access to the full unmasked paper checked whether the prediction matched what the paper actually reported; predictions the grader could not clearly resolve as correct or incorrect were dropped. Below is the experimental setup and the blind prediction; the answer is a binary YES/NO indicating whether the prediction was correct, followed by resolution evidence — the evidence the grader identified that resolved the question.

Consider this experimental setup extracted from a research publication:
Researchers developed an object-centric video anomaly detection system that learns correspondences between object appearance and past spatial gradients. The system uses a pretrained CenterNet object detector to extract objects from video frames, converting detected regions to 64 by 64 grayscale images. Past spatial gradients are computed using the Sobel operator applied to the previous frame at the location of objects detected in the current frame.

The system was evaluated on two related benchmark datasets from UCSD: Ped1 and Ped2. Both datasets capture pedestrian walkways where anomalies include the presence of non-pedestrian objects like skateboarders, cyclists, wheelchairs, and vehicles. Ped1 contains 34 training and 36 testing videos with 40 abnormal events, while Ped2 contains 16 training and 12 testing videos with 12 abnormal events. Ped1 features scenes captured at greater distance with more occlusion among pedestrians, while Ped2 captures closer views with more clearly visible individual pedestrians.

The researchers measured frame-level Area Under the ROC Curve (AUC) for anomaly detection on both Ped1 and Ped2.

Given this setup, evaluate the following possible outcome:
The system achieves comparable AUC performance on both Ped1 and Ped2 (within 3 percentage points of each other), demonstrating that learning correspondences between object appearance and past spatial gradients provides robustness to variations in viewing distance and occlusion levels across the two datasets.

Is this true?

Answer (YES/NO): NO